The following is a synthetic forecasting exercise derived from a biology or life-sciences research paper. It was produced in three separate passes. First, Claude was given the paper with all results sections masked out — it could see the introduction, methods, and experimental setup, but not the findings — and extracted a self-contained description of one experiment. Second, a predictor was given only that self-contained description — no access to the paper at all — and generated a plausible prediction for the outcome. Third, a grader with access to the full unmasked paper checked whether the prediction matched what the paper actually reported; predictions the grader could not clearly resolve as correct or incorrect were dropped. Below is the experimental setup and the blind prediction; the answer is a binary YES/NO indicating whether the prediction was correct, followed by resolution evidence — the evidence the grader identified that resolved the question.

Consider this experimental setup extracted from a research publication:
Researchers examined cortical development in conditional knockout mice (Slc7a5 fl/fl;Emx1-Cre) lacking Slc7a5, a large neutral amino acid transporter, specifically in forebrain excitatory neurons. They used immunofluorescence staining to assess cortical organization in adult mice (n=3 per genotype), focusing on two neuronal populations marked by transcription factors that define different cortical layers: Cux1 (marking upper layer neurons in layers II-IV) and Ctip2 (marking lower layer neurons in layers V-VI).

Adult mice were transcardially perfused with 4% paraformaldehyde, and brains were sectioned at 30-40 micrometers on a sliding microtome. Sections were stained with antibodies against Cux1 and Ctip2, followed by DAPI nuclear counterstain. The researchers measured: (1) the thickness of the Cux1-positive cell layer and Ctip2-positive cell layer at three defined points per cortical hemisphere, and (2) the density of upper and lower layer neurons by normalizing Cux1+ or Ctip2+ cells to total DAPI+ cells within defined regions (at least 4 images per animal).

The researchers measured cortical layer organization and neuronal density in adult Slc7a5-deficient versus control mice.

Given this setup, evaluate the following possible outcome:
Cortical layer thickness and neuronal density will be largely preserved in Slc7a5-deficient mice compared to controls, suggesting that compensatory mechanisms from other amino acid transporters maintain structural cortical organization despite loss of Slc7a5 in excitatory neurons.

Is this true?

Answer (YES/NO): NO